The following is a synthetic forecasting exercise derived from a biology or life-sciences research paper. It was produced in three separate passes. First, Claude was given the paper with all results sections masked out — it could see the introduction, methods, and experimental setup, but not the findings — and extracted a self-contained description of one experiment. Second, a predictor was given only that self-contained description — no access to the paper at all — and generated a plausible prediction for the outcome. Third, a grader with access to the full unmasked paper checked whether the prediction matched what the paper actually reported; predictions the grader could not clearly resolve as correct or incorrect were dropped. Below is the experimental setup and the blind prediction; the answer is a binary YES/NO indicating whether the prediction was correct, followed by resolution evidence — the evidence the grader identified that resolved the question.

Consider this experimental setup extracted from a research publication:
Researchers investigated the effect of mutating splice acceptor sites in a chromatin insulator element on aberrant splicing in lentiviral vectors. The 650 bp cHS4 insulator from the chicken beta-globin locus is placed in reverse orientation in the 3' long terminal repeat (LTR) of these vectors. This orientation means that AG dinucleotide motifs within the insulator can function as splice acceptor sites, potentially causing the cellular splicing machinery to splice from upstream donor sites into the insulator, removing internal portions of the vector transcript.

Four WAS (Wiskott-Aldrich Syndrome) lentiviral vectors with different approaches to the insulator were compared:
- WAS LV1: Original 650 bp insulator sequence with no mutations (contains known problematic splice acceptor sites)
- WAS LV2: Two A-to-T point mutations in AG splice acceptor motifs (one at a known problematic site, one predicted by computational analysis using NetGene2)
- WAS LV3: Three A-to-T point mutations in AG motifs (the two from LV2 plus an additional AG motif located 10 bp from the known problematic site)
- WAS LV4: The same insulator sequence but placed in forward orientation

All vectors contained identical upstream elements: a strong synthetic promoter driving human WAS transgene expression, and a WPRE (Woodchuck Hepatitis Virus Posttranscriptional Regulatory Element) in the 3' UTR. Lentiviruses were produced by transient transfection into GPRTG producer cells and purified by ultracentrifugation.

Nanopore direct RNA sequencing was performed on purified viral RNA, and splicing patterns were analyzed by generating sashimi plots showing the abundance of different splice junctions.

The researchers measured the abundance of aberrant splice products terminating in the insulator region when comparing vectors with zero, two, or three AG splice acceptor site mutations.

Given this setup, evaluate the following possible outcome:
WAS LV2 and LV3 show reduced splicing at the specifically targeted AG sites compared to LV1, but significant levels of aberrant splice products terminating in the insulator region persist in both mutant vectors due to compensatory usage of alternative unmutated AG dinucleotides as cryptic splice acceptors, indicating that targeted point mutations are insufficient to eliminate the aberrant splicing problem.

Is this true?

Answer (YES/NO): NO